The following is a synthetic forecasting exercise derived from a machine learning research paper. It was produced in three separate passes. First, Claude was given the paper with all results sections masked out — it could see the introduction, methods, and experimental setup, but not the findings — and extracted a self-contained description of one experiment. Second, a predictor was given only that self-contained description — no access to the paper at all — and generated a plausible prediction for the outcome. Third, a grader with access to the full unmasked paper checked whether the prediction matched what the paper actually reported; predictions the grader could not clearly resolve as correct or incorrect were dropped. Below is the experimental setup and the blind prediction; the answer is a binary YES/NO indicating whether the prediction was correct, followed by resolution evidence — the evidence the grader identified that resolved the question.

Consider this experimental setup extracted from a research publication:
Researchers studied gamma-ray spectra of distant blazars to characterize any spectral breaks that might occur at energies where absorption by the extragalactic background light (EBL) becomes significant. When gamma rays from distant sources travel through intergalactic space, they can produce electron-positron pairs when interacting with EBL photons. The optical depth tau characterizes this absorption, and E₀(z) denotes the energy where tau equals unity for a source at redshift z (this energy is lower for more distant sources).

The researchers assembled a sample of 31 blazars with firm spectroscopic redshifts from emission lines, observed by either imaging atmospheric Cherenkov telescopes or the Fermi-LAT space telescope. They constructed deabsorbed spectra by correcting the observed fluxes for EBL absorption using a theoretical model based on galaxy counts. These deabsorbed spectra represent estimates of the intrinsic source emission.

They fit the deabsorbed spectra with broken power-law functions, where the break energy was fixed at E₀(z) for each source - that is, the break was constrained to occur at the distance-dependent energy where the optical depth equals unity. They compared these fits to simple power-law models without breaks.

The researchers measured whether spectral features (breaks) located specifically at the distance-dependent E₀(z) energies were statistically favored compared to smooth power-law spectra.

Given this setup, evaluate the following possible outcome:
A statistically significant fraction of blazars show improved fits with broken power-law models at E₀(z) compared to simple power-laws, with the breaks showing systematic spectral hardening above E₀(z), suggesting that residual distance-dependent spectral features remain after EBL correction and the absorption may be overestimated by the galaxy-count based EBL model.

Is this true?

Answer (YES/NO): NO